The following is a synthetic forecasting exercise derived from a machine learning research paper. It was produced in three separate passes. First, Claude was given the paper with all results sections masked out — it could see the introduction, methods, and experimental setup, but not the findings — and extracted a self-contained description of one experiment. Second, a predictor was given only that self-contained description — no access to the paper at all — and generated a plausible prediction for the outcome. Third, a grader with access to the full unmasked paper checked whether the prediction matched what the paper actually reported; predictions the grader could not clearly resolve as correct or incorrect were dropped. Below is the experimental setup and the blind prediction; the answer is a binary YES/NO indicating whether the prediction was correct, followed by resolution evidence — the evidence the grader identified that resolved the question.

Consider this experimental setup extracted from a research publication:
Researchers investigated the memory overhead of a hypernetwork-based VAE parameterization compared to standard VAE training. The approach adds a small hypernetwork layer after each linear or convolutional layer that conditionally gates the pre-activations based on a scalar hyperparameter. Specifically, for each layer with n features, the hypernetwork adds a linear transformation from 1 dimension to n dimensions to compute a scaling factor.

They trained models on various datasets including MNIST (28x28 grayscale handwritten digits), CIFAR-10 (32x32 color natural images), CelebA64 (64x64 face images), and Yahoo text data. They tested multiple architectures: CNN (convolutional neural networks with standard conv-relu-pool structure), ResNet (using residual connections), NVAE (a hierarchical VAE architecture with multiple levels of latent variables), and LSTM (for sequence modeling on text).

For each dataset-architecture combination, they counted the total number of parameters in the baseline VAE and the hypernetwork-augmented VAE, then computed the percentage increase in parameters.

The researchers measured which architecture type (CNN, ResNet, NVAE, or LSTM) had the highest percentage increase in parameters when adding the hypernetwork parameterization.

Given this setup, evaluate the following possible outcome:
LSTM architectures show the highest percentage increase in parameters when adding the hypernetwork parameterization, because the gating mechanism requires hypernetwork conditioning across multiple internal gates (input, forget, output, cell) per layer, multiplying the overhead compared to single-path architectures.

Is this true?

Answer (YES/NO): YES